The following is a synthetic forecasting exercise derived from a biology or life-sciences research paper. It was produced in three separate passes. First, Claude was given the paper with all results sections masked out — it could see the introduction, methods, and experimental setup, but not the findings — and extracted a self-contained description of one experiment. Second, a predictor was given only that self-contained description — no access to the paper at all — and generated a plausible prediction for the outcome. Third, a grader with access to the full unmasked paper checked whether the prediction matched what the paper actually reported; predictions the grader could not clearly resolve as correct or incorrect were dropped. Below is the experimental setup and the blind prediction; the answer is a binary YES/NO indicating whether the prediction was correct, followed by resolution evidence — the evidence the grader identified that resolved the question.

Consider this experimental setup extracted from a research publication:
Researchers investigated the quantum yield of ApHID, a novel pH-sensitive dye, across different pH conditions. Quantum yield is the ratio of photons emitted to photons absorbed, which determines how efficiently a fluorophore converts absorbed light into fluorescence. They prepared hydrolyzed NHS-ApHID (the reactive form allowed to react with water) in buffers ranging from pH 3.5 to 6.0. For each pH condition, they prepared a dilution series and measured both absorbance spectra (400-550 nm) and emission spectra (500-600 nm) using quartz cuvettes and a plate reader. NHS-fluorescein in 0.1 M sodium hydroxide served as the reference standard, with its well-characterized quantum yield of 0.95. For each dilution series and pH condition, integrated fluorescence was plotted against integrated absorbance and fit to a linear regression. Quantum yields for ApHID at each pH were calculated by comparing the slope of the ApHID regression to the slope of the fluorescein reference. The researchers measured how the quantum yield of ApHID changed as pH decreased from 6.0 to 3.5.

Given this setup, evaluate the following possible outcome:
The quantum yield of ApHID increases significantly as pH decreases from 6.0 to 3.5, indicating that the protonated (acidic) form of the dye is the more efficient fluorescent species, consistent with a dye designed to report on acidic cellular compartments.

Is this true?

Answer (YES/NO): YES